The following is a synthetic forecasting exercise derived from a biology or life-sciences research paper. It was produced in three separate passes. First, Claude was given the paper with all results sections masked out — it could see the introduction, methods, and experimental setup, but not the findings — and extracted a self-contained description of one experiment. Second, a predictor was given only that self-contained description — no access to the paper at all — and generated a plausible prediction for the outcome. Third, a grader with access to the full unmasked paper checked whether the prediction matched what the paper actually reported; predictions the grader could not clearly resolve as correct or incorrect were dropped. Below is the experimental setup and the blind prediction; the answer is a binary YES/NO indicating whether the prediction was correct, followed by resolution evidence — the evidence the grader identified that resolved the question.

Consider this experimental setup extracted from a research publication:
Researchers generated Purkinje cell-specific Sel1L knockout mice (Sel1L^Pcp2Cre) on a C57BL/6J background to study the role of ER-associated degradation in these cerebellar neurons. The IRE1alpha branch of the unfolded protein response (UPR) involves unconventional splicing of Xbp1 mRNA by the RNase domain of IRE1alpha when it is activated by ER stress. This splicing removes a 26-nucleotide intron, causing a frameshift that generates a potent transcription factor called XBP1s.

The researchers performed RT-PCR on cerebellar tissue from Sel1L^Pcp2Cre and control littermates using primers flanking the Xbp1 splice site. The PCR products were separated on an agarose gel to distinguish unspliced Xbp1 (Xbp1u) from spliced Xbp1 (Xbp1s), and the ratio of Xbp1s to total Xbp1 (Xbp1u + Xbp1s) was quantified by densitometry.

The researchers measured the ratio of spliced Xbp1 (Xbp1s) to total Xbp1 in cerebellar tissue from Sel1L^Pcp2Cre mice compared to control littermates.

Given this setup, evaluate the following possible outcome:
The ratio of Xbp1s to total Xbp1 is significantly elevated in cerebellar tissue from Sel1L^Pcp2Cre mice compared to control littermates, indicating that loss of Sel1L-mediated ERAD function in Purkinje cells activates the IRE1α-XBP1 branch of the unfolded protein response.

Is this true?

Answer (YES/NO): NO